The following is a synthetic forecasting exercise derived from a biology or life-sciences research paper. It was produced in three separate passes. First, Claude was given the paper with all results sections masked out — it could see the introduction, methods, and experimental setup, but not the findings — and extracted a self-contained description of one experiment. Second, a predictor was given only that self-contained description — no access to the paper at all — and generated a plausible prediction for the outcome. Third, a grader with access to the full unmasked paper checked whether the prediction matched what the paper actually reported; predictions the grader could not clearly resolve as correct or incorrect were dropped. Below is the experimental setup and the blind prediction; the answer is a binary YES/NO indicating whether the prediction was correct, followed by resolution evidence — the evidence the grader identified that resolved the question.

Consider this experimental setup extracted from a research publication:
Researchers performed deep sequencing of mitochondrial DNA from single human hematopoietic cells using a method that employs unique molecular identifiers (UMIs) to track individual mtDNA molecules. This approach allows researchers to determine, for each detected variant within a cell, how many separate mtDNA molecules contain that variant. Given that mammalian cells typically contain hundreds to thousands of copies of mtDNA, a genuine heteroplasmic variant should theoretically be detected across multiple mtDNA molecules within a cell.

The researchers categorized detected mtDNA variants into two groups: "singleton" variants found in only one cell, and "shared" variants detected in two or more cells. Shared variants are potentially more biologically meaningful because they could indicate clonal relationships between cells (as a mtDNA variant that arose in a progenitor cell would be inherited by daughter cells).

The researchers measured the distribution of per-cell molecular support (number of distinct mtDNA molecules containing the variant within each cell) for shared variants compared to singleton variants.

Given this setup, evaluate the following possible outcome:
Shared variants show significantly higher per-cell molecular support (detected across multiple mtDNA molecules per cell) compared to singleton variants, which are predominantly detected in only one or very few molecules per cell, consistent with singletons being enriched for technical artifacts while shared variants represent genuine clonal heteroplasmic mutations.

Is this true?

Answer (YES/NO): NO